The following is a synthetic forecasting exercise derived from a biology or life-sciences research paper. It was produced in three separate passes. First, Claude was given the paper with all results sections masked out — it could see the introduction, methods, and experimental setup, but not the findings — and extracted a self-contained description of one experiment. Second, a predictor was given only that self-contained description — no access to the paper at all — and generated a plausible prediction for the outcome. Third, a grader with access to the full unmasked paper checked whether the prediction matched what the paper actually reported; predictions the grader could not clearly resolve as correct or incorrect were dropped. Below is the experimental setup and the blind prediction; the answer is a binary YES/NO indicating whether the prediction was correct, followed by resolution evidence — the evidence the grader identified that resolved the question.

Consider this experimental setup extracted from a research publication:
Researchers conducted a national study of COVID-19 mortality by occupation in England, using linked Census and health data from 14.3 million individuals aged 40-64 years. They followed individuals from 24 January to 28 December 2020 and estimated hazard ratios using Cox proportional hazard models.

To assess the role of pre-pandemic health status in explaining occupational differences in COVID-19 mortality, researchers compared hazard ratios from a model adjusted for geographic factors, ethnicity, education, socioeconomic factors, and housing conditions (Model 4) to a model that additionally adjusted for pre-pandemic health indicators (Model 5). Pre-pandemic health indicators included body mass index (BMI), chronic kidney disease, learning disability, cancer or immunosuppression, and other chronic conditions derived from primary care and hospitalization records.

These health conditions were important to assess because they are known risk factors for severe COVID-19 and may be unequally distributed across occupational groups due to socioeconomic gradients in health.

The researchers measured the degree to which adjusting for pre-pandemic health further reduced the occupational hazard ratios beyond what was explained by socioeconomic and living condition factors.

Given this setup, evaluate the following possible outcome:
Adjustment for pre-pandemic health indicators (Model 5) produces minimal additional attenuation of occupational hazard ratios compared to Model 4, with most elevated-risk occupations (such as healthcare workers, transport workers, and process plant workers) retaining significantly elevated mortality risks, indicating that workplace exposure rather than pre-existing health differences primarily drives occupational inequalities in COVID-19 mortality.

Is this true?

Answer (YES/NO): NO